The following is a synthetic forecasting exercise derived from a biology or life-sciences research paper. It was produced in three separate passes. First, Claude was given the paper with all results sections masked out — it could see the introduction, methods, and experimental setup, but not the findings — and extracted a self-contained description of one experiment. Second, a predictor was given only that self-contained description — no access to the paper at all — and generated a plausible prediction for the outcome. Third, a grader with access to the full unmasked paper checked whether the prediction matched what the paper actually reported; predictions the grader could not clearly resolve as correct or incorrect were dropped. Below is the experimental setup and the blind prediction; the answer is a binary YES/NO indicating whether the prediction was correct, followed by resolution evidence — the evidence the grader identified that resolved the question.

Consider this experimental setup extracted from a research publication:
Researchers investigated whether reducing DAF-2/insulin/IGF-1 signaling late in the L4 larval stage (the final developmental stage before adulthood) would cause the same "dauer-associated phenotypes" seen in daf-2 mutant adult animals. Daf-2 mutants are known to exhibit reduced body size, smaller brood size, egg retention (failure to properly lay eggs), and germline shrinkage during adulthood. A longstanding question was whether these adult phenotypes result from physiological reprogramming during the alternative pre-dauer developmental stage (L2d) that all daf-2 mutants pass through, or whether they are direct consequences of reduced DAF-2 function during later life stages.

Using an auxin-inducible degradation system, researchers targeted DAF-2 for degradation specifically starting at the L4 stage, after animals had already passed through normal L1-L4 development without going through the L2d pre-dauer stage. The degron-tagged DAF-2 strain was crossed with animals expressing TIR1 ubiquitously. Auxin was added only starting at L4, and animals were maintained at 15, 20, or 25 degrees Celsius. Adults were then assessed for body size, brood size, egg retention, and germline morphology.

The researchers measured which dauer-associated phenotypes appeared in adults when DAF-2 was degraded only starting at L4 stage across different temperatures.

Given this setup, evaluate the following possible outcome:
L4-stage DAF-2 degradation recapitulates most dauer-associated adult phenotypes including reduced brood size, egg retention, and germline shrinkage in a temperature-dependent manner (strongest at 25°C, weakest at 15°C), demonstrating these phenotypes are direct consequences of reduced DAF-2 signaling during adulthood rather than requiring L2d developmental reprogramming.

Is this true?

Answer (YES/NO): NO